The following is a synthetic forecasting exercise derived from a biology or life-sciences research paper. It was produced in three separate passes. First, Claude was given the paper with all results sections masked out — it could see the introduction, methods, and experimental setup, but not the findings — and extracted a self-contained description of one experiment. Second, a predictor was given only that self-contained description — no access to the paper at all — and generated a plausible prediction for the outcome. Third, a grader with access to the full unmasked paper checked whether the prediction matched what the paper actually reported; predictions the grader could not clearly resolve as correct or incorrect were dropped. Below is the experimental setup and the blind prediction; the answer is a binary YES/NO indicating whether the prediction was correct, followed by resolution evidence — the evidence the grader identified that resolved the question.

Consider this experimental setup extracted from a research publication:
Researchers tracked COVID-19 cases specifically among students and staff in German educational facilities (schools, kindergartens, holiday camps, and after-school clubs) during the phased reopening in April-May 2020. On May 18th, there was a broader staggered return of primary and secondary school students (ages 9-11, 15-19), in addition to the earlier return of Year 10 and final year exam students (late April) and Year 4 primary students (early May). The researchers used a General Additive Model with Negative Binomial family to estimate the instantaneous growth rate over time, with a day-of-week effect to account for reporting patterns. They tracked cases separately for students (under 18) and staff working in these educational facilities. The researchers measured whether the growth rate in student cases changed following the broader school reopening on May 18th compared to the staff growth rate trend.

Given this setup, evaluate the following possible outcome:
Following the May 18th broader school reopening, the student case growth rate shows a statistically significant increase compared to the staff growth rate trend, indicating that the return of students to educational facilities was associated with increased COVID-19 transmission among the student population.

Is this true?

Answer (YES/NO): YES